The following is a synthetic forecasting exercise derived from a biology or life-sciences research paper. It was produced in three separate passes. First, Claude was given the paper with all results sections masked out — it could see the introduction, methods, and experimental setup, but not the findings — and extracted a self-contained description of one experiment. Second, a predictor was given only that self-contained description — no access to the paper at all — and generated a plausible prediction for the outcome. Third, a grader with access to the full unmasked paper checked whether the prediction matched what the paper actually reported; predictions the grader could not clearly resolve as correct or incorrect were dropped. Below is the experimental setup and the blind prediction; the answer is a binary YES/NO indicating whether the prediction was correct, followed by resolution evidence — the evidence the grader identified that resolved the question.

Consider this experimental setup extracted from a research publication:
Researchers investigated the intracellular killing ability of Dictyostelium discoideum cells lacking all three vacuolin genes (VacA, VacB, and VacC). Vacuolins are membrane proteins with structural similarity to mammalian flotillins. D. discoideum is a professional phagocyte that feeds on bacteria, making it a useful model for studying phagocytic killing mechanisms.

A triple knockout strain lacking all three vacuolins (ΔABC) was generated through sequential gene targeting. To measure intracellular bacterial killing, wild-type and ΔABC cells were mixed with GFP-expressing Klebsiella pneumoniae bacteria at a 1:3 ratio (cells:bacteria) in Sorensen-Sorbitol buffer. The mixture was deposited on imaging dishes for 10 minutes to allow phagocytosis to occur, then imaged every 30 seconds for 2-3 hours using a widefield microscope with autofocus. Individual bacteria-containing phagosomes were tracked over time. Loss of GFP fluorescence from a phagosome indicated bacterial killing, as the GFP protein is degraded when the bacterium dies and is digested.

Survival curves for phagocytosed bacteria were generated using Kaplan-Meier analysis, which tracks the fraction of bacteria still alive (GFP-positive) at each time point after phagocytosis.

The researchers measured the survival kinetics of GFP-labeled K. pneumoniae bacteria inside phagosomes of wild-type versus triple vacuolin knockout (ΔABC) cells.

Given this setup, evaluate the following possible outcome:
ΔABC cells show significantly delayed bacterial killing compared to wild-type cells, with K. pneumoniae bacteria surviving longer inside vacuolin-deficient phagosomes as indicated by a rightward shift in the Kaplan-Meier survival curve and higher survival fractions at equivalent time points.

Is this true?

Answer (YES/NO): NO